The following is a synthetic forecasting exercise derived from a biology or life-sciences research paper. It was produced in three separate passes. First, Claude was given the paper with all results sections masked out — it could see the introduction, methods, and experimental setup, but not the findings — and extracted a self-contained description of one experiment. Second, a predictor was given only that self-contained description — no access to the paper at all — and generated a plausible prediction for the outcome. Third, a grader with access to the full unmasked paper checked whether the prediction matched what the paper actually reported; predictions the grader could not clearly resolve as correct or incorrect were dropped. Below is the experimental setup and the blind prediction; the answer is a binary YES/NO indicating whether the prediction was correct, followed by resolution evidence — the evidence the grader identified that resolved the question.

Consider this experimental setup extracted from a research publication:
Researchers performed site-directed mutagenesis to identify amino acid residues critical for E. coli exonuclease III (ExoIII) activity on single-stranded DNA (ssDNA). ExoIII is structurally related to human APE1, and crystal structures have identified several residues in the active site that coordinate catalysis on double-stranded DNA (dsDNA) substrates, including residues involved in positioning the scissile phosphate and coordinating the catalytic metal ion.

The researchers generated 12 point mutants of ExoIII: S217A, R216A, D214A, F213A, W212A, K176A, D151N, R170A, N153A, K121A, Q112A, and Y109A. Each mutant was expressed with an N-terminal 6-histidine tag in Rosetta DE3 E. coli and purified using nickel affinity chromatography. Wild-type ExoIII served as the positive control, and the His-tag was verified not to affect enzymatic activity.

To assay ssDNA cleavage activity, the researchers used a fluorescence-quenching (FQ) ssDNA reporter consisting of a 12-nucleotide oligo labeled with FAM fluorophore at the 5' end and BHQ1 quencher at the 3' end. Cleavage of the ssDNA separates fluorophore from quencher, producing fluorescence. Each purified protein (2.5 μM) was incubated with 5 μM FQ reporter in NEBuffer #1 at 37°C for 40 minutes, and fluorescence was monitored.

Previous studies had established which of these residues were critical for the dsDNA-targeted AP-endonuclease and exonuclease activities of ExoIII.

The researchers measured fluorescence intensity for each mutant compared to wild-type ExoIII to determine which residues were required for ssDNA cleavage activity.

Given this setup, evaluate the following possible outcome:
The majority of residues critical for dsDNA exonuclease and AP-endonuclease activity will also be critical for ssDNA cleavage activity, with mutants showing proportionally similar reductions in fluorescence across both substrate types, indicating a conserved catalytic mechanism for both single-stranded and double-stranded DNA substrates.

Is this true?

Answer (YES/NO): NO